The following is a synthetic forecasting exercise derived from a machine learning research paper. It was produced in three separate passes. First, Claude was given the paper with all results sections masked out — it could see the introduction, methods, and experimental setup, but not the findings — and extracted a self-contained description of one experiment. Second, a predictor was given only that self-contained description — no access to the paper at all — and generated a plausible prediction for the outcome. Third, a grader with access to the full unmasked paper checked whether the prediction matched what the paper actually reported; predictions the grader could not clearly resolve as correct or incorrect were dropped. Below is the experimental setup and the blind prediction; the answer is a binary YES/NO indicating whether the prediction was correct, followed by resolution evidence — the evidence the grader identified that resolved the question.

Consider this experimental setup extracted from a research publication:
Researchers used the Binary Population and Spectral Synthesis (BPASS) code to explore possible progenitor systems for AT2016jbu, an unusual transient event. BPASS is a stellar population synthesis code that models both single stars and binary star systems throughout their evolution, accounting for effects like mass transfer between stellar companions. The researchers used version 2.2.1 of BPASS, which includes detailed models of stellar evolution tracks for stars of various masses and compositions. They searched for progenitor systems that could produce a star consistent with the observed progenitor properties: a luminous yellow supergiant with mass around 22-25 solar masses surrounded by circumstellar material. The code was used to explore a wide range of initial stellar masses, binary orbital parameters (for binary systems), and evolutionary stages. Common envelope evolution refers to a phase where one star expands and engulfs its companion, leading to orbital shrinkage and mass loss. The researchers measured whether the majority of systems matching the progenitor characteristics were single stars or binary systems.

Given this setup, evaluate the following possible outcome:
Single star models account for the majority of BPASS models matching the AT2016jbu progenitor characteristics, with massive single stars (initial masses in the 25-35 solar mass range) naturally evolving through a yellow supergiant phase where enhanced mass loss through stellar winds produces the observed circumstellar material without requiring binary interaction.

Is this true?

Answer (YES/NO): NO